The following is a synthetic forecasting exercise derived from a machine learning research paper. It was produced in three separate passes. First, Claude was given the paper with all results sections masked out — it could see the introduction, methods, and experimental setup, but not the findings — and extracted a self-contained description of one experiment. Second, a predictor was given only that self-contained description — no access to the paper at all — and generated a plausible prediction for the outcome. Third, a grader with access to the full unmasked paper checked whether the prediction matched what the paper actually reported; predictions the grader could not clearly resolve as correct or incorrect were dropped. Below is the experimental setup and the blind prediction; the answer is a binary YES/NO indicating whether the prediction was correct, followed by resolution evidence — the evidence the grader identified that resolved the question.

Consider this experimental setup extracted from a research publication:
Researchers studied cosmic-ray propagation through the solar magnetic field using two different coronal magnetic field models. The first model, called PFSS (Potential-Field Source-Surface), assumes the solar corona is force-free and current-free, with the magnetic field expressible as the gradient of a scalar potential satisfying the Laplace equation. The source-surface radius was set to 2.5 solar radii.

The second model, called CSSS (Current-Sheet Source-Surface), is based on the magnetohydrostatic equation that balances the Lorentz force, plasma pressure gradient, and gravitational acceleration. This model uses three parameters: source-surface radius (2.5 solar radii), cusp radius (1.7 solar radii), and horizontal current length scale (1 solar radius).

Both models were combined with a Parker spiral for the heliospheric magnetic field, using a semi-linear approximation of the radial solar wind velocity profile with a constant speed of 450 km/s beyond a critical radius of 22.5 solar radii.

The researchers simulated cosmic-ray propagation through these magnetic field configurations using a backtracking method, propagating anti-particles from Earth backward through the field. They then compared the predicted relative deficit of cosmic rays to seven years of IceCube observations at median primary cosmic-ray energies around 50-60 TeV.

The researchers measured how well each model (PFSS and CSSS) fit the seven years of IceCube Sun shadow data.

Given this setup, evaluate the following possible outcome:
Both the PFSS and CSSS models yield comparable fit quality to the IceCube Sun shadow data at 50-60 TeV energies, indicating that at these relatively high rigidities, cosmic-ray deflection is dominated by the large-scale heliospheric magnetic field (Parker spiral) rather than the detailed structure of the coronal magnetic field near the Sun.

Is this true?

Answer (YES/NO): NO